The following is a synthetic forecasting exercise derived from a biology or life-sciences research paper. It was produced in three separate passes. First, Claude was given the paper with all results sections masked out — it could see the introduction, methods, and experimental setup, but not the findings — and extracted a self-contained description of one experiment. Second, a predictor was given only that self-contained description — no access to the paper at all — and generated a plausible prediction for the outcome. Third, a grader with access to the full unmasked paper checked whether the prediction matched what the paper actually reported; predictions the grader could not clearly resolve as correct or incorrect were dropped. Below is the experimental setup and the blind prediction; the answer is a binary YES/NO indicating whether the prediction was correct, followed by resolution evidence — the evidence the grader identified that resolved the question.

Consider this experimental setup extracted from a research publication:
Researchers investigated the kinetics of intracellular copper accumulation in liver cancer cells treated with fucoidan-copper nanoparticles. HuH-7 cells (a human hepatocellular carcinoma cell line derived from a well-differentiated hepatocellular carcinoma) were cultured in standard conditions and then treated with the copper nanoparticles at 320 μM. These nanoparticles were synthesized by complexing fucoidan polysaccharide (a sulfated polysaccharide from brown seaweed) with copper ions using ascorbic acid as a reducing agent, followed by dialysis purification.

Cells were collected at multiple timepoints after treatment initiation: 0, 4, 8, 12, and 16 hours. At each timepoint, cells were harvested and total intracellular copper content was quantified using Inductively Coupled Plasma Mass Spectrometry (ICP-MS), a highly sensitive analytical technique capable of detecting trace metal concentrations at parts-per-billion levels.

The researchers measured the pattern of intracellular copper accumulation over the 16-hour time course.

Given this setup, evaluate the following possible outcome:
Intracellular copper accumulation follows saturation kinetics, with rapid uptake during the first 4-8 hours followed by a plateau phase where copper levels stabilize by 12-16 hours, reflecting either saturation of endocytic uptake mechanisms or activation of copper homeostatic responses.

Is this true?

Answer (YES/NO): NO